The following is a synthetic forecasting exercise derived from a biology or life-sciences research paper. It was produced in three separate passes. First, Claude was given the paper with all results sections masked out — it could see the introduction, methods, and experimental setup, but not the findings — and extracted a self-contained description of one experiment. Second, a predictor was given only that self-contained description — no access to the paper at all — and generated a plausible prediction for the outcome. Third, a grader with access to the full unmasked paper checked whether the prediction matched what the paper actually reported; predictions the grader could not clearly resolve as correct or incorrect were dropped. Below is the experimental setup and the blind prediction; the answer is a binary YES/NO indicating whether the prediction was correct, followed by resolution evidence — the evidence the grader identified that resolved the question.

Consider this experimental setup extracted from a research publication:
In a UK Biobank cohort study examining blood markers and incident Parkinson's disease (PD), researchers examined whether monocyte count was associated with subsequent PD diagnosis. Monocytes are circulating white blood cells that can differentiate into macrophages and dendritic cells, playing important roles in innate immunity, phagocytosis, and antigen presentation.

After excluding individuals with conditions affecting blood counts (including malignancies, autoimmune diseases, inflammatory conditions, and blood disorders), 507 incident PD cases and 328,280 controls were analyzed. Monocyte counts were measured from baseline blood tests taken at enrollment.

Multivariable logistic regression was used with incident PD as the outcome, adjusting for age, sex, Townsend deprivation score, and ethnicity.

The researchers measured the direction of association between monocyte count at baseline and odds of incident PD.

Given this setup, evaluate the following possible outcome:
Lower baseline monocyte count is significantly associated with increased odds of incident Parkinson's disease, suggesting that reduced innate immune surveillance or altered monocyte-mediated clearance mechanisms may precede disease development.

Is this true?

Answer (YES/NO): NO